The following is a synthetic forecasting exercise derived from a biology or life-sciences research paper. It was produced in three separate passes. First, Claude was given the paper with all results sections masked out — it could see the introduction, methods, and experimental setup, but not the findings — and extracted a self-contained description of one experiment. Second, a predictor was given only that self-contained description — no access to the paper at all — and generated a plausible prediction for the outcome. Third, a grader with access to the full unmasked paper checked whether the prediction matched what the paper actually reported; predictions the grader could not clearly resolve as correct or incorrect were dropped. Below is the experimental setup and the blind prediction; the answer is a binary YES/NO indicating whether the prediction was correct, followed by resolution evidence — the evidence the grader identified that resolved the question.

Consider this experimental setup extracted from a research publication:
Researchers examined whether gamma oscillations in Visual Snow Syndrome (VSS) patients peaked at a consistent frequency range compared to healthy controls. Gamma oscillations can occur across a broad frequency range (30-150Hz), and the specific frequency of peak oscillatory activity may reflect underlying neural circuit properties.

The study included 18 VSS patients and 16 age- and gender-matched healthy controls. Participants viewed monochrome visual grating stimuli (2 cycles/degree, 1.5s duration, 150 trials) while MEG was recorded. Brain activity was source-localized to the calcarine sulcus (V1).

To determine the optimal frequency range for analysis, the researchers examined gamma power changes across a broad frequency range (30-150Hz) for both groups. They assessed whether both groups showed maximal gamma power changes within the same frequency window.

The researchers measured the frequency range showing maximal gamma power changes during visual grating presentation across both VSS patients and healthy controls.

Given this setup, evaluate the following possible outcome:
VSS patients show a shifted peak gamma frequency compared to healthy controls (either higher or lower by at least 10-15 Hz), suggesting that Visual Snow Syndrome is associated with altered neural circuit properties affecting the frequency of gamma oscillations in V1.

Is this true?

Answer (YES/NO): NO